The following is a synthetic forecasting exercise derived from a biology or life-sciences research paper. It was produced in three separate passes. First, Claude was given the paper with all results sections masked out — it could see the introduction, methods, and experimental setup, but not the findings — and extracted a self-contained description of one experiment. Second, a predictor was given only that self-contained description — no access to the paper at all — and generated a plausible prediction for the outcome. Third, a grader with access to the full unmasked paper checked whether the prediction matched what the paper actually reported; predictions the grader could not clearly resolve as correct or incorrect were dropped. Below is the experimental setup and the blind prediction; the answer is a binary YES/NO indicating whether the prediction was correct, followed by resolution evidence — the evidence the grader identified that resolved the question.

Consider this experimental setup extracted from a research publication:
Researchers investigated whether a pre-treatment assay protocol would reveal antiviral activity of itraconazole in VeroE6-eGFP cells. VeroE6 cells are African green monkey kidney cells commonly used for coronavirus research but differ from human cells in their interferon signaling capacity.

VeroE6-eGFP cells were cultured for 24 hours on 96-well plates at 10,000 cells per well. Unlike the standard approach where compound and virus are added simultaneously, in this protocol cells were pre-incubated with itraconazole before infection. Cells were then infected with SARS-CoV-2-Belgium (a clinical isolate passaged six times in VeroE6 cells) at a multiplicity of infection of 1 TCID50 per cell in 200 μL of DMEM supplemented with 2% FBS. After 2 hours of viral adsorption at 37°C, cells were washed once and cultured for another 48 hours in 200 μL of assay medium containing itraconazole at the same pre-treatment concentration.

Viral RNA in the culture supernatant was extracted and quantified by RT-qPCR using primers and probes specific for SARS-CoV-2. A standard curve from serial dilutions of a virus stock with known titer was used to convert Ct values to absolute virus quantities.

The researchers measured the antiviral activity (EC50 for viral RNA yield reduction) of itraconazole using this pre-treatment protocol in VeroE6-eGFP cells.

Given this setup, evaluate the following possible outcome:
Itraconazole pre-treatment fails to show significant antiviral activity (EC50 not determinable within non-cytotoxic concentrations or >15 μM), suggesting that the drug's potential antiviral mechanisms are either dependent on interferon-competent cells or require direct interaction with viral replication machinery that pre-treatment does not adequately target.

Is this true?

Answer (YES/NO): NO